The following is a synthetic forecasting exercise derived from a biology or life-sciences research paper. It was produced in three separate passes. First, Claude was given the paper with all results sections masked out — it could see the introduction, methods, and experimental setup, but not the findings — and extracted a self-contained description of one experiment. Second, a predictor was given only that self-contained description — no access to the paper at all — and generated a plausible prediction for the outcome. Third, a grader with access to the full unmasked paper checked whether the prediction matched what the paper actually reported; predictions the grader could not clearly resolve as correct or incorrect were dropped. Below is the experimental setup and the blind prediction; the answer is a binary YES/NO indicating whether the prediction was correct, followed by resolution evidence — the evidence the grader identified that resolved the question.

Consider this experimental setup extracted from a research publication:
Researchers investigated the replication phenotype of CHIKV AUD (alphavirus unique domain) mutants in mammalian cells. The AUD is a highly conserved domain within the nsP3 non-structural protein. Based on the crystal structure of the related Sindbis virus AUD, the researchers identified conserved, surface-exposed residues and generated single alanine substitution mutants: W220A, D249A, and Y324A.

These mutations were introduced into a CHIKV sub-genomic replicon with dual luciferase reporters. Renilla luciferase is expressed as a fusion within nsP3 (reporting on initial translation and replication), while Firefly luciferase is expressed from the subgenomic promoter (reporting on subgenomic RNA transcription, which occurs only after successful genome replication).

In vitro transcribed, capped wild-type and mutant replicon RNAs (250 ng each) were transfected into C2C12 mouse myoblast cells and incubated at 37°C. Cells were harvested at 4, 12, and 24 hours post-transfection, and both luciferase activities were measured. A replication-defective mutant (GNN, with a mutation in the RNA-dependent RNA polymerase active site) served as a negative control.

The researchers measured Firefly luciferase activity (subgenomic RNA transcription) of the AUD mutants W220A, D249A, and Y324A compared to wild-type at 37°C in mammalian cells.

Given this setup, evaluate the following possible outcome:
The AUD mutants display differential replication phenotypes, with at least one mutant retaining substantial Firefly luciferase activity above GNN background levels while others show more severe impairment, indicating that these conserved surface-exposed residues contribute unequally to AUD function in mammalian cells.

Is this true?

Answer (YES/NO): NO